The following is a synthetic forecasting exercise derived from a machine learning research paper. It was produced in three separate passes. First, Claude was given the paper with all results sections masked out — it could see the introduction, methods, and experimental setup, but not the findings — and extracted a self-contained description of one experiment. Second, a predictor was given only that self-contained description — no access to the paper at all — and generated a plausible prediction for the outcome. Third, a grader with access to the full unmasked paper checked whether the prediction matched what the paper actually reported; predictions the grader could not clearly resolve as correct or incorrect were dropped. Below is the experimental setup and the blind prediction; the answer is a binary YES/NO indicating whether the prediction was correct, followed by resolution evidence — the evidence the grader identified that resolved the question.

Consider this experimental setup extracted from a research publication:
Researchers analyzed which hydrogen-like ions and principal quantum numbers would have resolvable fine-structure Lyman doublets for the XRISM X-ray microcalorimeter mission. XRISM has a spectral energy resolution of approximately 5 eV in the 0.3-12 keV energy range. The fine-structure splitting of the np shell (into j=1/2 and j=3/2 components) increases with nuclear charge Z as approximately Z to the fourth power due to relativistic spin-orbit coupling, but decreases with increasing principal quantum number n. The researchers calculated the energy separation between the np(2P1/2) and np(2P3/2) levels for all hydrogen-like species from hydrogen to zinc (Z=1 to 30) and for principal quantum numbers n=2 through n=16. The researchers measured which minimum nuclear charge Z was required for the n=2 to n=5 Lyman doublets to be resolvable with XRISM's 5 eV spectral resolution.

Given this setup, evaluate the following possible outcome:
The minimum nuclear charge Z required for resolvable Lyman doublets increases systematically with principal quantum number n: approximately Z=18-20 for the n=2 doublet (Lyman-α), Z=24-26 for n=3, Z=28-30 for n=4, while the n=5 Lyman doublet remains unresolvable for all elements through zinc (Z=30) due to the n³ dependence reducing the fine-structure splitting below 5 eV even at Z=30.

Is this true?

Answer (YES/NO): NO